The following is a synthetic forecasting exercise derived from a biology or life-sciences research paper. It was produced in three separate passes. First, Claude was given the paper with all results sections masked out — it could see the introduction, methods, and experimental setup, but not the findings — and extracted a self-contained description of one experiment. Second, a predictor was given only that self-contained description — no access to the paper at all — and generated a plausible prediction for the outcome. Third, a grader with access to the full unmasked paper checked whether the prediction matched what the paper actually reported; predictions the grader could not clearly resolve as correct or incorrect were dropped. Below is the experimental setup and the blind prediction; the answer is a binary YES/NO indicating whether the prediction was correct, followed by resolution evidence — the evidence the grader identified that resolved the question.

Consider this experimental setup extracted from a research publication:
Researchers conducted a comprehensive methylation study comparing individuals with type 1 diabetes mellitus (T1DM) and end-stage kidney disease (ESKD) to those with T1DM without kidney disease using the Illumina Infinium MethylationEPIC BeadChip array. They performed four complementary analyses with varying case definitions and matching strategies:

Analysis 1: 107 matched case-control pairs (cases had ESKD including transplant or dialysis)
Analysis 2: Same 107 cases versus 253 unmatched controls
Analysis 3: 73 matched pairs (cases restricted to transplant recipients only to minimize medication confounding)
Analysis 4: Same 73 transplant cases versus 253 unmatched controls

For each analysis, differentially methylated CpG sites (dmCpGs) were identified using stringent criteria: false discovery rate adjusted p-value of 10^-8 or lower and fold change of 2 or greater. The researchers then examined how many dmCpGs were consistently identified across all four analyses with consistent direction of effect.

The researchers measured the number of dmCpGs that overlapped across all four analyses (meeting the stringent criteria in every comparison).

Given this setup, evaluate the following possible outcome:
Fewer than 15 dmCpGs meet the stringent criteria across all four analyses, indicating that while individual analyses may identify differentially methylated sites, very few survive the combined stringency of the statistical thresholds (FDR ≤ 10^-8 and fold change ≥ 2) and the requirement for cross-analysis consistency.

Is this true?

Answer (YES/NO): NO